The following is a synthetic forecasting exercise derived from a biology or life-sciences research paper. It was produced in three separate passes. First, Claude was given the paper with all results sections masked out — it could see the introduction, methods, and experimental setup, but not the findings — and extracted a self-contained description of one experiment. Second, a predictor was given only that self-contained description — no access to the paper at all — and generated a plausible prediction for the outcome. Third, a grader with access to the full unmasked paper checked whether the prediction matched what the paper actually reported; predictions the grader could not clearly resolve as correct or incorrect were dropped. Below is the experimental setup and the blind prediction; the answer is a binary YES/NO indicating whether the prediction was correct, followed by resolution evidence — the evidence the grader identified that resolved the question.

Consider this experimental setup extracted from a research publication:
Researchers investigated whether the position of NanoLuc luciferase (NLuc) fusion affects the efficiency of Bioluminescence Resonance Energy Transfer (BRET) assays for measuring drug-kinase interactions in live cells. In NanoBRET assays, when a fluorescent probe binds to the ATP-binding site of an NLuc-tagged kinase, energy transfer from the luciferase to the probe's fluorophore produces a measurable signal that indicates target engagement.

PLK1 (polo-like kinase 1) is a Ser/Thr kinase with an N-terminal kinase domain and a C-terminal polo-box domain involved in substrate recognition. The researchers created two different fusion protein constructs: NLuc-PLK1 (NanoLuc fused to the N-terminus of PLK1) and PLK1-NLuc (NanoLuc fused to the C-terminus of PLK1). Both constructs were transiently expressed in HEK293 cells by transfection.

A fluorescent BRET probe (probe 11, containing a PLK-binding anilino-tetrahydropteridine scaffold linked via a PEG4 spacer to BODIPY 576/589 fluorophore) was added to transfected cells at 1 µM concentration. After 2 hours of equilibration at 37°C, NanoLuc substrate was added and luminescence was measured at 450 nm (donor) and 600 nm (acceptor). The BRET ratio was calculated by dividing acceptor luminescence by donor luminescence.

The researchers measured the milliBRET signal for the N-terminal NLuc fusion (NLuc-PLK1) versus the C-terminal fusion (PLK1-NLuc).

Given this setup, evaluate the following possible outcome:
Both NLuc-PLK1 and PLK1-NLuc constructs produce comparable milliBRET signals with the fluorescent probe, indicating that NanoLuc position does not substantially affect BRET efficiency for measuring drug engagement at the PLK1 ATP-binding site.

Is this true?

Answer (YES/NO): NO